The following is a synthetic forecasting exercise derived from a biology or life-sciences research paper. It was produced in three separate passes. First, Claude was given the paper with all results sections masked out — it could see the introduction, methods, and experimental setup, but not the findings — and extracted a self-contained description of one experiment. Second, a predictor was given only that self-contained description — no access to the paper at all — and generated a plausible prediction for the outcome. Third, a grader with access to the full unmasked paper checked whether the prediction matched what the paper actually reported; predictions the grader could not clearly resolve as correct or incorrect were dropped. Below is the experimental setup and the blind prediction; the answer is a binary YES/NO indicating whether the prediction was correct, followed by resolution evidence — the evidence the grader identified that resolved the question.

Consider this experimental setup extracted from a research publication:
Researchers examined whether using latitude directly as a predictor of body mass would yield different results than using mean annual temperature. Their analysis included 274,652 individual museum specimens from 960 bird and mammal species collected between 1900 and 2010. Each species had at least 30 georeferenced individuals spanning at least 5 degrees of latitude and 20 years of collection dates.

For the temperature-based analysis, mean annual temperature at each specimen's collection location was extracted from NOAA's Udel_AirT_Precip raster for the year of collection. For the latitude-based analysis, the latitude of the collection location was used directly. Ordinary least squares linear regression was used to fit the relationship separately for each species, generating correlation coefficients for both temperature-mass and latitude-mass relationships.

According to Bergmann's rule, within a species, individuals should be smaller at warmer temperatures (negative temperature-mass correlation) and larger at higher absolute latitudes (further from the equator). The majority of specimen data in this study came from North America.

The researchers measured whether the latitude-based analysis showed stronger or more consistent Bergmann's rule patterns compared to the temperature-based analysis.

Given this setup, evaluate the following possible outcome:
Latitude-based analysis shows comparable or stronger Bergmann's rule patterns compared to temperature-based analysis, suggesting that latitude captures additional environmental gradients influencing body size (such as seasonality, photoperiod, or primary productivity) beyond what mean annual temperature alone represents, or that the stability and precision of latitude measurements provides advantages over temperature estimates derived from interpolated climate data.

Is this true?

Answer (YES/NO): YES